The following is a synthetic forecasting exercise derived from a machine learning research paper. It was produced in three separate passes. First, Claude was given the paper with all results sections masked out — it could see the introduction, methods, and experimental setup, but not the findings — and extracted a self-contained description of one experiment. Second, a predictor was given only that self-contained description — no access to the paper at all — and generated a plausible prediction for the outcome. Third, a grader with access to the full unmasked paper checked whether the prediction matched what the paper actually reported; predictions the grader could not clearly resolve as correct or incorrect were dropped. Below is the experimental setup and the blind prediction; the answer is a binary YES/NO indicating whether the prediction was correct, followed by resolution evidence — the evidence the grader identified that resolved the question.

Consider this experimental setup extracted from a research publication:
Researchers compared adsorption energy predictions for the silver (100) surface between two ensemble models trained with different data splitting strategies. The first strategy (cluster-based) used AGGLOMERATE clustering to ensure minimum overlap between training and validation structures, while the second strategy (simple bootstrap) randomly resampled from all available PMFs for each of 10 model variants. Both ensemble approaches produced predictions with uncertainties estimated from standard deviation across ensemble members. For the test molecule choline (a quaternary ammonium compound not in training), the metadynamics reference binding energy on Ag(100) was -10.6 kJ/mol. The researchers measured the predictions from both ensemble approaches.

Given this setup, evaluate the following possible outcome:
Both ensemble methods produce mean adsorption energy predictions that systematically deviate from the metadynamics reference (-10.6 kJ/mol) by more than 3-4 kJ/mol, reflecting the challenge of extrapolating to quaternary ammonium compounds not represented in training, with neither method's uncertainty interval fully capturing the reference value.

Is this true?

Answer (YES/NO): NO